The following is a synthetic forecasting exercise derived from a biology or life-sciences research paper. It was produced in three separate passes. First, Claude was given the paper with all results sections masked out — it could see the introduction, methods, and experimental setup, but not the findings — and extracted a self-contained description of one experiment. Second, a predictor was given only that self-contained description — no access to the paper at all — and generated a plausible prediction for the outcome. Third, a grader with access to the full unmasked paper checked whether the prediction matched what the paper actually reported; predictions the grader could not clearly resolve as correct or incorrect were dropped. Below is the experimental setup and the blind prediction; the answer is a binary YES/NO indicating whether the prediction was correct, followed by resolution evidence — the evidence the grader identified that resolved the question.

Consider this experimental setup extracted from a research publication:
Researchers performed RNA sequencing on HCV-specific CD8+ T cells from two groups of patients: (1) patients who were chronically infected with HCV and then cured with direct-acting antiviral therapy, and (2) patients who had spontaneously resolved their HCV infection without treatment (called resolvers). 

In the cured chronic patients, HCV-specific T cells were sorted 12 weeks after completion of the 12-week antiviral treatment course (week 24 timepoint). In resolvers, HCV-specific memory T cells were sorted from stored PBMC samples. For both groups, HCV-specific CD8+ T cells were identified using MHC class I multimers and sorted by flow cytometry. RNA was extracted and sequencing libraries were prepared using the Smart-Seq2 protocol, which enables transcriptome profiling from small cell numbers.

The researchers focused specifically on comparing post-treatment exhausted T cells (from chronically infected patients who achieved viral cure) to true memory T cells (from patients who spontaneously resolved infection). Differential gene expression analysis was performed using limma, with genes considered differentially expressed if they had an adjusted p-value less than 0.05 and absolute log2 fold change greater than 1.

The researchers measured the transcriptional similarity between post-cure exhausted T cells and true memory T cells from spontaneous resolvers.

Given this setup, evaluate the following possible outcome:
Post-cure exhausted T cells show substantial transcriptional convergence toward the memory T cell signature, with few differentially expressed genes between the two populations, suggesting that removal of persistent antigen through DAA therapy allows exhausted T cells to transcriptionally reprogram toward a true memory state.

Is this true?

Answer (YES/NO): NO